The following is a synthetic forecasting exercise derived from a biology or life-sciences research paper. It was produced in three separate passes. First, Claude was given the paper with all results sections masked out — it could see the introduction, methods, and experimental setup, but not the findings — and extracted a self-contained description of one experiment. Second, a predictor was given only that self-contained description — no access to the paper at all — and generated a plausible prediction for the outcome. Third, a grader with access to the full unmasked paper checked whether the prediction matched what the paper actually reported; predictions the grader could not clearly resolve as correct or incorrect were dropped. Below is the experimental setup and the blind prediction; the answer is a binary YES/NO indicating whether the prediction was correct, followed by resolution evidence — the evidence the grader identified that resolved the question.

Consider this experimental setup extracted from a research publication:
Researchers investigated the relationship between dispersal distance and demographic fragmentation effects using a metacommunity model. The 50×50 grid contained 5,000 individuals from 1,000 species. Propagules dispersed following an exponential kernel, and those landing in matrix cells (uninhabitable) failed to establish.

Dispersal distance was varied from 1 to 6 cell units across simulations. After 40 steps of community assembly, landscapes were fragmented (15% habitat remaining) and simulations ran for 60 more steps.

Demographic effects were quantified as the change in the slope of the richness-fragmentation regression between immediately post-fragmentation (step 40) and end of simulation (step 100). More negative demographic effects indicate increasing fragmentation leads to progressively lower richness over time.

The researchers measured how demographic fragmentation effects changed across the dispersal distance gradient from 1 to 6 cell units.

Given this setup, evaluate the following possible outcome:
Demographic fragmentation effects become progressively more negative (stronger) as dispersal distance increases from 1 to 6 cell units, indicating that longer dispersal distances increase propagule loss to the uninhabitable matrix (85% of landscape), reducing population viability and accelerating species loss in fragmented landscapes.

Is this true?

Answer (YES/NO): NO